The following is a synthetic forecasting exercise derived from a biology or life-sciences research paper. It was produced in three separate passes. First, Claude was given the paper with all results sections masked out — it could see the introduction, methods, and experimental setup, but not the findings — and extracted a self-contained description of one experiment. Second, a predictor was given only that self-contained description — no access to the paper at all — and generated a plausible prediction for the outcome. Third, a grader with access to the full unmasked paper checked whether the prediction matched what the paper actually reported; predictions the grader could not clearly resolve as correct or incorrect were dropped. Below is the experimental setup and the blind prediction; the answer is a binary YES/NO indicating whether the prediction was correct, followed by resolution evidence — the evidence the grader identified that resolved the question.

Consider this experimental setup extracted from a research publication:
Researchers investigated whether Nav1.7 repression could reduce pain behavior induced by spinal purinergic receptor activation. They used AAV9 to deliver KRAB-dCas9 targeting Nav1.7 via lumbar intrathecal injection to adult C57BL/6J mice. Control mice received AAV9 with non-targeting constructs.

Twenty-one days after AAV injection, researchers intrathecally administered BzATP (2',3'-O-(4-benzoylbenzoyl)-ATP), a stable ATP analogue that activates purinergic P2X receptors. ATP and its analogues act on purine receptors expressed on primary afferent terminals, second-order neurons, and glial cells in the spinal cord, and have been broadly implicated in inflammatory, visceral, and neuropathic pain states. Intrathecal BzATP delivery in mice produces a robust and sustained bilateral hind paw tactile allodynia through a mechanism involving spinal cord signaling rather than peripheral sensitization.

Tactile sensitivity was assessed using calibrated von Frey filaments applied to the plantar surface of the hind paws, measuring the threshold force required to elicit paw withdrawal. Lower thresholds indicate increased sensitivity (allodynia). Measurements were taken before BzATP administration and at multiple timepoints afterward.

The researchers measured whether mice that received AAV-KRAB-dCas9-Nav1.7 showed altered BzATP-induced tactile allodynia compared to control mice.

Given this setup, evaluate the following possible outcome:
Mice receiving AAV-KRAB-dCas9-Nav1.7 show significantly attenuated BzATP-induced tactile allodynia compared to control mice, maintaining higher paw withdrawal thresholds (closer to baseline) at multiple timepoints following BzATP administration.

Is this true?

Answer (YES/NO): YES